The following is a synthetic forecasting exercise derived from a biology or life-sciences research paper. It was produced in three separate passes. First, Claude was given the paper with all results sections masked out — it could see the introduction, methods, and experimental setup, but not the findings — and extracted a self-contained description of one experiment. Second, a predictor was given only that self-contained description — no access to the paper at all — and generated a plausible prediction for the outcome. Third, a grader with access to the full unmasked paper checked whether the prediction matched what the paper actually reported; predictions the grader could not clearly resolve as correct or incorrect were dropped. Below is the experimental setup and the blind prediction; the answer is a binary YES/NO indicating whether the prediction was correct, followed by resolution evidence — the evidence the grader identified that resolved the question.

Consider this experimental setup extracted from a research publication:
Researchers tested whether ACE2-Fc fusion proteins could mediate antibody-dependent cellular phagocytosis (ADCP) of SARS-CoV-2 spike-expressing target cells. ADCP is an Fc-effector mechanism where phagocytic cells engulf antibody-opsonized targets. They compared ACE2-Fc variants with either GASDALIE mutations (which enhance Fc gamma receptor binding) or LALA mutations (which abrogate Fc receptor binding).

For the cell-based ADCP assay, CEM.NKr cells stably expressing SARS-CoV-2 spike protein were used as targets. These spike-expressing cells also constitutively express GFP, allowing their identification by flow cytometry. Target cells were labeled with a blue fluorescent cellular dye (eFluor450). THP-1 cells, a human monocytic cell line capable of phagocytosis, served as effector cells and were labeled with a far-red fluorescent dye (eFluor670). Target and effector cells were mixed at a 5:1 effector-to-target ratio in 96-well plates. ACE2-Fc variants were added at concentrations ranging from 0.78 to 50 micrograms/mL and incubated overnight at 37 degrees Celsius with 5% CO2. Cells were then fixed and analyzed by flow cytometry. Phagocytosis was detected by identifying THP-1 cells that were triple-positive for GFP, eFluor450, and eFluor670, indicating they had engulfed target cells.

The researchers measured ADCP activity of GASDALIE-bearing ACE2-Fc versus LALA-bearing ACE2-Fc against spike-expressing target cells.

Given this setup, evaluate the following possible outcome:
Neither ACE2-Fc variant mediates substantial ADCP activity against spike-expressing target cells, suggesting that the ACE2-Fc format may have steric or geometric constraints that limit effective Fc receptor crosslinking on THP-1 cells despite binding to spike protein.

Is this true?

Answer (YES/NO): NO